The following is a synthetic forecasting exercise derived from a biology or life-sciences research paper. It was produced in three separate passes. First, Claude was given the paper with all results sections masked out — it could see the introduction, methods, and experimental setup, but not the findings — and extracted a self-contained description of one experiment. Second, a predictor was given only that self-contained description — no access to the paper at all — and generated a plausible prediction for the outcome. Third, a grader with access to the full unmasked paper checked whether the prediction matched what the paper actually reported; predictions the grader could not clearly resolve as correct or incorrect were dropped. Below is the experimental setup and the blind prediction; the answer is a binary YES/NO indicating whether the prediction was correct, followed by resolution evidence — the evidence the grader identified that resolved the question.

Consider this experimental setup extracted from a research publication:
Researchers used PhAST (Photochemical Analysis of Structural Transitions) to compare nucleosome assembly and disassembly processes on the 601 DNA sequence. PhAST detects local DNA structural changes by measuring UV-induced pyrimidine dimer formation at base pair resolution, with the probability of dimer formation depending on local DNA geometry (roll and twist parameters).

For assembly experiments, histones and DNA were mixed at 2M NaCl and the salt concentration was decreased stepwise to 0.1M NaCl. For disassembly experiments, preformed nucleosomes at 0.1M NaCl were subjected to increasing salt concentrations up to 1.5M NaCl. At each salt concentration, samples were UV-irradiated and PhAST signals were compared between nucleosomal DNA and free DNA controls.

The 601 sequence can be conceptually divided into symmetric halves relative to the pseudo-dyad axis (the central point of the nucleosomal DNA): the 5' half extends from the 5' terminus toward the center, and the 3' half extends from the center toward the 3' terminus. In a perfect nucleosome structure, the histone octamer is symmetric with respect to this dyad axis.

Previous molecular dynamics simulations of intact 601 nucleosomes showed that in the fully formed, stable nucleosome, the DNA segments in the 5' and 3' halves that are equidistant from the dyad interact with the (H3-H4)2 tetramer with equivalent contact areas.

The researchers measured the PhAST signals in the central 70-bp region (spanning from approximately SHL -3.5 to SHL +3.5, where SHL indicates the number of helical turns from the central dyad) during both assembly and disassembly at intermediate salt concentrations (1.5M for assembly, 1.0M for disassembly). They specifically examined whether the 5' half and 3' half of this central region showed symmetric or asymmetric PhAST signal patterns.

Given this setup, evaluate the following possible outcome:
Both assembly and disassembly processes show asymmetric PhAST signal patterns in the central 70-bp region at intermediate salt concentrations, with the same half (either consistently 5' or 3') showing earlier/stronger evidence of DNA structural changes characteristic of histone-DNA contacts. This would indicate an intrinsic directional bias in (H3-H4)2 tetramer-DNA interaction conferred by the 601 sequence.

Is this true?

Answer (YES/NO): YES